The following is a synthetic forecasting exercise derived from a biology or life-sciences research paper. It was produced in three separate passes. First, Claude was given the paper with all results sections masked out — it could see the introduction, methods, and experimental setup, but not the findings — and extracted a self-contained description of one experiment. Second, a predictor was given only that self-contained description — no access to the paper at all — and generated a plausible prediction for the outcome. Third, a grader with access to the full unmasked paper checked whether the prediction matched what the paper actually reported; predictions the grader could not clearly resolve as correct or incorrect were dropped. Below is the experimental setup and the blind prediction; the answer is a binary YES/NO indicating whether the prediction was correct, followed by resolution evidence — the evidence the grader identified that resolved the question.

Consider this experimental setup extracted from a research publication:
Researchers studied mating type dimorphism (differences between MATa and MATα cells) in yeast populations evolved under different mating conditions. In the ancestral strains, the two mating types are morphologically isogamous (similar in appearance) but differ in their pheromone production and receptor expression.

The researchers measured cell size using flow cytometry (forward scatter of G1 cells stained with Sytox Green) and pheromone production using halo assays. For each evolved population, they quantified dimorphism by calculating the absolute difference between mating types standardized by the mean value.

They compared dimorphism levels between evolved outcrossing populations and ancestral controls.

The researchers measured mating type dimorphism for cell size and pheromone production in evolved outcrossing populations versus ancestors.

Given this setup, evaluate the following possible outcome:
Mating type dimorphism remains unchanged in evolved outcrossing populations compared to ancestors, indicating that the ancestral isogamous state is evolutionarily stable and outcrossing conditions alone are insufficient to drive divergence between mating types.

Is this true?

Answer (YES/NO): NO